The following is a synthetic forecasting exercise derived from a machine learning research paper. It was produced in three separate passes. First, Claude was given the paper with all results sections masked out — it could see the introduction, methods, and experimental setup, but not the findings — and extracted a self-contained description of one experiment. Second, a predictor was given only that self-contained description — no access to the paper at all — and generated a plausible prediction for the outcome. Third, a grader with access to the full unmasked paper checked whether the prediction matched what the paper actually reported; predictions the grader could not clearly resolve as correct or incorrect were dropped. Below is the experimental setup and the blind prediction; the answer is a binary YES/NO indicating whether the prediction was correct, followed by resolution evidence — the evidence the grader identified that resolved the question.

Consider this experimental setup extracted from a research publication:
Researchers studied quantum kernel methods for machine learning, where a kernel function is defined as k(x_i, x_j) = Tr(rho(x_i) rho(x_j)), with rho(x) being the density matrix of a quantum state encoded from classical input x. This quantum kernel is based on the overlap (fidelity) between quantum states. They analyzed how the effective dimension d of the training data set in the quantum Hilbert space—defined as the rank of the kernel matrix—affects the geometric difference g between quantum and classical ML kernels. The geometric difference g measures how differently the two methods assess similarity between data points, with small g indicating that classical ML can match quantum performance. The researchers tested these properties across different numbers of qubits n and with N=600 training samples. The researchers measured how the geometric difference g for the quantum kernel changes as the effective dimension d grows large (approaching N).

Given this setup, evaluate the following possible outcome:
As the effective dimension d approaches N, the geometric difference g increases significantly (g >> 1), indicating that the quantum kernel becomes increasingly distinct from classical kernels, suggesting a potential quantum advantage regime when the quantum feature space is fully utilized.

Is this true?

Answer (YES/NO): NO